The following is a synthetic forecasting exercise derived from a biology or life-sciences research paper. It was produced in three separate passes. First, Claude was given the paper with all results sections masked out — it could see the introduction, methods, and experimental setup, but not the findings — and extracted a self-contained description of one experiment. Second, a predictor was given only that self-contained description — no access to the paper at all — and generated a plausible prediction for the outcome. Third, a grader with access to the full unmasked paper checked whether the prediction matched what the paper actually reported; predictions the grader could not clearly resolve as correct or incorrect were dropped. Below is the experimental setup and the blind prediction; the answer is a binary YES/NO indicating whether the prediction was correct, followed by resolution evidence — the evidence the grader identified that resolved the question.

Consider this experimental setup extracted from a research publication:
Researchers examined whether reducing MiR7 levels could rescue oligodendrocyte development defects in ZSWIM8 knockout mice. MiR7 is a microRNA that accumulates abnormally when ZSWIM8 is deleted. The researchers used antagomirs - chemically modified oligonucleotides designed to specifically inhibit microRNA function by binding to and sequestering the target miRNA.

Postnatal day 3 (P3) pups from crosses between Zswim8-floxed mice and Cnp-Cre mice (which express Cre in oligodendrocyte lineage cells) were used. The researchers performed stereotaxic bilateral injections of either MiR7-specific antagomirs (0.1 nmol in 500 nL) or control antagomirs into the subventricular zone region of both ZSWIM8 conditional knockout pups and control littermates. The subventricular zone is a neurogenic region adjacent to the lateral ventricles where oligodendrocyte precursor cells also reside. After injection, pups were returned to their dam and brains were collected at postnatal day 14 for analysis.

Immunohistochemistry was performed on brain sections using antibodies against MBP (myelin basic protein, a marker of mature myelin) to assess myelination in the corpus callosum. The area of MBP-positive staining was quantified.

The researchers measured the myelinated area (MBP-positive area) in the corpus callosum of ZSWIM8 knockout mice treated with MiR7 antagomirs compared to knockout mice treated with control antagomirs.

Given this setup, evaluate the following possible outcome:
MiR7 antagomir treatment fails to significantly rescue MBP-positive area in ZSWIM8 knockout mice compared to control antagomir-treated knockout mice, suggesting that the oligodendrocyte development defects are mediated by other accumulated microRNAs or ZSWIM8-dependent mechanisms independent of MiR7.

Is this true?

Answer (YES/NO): NO